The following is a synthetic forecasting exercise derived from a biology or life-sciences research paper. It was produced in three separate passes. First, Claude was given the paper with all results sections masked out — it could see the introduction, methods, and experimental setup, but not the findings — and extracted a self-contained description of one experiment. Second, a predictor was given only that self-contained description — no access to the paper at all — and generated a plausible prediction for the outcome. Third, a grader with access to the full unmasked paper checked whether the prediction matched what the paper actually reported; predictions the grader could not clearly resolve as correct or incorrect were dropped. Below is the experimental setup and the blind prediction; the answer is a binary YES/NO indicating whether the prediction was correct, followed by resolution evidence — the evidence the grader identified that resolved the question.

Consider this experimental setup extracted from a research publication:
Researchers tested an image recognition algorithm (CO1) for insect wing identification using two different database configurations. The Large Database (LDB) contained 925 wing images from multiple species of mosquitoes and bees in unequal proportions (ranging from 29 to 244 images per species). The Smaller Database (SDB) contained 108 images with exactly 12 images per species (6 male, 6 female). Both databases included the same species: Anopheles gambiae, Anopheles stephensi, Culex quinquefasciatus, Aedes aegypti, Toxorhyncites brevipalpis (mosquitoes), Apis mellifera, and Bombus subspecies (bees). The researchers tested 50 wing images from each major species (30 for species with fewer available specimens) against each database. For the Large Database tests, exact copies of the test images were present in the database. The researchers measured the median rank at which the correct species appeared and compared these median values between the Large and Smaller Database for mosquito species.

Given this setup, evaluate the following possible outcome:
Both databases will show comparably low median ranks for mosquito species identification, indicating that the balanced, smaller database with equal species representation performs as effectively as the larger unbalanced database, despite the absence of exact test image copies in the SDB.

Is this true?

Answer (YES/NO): NO